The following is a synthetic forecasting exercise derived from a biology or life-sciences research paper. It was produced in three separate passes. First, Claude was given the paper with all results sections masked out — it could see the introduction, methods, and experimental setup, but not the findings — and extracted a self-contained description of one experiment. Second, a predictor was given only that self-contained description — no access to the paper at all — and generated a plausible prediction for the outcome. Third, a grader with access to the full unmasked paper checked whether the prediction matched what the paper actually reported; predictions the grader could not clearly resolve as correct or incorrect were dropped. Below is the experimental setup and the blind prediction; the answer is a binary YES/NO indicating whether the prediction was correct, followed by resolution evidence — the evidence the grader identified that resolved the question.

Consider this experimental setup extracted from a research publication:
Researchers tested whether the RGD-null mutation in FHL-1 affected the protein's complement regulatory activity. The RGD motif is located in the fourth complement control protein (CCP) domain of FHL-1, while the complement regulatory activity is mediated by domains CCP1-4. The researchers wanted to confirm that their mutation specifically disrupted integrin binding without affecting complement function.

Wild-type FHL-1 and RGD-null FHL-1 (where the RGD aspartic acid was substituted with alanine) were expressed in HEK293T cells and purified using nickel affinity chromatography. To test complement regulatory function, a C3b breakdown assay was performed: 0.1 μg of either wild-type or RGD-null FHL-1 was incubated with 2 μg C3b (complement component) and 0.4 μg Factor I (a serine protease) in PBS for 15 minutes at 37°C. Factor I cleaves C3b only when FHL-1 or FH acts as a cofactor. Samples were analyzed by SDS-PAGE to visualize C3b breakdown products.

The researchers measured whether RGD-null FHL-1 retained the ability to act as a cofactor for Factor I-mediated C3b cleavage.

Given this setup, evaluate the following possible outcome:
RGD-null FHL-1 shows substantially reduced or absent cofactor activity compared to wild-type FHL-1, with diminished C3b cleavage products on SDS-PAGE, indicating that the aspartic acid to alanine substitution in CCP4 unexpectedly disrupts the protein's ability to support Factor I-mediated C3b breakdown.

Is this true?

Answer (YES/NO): NO